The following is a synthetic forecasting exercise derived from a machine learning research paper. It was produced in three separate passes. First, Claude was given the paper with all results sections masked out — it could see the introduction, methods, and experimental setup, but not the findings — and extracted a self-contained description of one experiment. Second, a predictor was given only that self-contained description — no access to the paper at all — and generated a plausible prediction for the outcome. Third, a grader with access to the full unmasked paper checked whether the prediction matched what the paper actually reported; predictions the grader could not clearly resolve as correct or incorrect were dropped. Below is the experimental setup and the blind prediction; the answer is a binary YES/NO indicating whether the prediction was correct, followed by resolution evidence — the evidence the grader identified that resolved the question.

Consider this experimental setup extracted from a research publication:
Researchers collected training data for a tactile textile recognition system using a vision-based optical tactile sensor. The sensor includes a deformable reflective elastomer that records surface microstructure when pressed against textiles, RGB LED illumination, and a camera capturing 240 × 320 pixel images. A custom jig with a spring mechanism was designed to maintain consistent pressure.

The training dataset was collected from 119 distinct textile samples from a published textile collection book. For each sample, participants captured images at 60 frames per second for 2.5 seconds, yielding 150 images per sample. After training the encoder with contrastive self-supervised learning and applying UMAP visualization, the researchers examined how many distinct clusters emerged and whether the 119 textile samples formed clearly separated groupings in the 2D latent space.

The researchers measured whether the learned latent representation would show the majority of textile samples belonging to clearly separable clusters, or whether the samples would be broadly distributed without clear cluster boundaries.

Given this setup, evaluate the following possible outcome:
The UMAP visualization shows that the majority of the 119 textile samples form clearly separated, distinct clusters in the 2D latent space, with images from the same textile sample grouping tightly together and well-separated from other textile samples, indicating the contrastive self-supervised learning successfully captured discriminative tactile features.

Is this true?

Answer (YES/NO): NO